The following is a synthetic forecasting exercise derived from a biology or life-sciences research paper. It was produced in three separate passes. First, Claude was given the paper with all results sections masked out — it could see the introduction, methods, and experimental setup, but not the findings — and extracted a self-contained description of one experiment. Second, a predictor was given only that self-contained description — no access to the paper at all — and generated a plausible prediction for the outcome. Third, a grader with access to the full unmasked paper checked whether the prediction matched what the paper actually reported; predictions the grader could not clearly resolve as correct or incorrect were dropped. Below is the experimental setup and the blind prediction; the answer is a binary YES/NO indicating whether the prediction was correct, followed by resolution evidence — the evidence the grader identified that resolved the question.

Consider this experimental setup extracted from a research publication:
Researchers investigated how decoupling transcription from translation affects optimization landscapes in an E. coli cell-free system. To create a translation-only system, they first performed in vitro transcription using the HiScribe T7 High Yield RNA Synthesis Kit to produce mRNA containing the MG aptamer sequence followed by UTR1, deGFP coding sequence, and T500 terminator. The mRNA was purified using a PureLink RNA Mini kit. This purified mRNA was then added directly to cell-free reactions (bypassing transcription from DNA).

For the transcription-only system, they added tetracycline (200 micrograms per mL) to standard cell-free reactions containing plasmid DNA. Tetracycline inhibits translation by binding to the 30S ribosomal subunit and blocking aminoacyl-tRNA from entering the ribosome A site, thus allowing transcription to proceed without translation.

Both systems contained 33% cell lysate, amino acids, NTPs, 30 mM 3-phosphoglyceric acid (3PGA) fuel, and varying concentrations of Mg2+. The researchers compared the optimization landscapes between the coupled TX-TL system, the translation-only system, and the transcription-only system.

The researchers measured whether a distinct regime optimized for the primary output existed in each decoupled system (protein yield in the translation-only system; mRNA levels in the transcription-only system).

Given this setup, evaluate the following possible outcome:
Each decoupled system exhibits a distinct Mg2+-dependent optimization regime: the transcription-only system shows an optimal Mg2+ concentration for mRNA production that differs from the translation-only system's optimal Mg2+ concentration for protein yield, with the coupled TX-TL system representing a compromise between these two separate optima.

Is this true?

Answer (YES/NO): NO